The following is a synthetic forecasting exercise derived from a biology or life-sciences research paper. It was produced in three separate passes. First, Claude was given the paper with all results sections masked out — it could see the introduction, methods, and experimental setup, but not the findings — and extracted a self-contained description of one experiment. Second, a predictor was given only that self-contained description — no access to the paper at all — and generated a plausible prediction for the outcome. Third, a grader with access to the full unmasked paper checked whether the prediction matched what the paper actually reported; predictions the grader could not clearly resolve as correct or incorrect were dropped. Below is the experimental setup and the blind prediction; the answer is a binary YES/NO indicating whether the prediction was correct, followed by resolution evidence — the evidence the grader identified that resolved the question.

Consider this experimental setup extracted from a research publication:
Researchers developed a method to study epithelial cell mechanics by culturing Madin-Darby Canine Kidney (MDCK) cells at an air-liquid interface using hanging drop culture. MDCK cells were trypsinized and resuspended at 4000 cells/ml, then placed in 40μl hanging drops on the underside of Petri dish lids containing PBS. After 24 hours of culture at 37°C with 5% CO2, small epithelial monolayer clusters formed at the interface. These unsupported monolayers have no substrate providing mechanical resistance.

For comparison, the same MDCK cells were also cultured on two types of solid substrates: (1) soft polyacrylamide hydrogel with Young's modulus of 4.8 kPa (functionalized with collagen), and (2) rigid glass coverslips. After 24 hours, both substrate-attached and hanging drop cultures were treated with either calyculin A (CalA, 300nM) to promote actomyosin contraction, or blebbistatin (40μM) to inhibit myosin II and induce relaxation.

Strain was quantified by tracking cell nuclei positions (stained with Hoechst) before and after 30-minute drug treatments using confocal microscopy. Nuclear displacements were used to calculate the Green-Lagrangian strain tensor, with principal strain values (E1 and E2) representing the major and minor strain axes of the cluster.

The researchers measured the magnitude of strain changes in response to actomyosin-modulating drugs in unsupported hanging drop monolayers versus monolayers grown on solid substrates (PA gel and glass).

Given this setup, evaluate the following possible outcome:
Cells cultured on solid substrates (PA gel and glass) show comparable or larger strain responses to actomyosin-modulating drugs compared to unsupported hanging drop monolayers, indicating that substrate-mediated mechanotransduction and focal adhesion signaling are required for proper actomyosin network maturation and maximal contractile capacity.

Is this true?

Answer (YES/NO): NO